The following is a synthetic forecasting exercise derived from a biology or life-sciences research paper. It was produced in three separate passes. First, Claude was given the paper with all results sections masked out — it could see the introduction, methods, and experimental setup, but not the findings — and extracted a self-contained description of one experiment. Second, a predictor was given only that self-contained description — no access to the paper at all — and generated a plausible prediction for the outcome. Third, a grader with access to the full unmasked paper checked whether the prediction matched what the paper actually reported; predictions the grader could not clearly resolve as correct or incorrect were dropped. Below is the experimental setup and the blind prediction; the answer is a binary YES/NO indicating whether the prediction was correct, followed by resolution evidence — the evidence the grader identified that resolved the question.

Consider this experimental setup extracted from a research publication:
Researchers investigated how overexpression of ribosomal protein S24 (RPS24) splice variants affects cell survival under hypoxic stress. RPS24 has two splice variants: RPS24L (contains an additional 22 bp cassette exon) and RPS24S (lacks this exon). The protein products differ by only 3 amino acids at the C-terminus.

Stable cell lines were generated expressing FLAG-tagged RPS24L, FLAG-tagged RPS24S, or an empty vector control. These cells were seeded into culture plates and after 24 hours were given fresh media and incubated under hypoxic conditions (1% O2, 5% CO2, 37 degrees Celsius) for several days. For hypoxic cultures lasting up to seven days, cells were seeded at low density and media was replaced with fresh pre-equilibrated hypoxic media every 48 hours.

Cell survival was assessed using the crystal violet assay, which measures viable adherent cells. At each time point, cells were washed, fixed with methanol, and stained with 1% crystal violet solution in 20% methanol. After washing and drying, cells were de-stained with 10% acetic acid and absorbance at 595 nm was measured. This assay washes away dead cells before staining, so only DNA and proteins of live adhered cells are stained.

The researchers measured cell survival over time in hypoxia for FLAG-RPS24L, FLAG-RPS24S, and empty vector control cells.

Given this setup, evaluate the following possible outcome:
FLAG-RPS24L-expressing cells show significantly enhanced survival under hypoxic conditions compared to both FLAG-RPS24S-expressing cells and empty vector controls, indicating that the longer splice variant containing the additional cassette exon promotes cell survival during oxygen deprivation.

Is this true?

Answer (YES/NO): YES